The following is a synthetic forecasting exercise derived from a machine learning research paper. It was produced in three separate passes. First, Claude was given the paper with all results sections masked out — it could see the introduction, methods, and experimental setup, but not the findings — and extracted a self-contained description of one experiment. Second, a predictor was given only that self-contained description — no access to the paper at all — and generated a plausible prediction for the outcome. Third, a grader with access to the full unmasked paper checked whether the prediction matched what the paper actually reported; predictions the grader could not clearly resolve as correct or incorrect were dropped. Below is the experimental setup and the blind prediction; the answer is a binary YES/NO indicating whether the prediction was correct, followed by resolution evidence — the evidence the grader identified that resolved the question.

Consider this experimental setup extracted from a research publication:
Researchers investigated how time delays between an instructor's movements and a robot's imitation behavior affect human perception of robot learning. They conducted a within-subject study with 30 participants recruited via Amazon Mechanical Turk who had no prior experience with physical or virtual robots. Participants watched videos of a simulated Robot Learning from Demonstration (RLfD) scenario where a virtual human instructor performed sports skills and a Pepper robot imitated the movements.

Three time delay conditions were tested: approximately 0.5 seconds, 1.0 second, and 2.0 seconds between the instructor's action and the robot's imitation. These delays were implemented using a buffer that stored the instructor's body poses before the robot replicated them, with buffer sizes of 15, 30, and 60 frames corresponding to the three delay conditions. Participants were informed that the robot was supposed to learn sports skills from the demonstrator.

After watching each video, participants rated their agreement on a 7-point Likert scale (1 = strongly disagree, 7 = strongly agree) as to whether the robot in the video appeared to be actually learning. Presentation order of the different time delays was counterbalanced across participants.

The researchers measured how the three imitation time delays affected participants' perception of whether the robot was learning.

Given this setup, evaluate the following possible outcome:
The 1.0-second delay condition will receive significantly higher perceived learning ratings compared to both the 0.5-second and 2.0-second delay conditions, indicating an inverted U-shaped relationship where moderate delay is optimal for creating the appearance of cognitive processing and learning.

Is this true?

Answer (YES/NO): YES